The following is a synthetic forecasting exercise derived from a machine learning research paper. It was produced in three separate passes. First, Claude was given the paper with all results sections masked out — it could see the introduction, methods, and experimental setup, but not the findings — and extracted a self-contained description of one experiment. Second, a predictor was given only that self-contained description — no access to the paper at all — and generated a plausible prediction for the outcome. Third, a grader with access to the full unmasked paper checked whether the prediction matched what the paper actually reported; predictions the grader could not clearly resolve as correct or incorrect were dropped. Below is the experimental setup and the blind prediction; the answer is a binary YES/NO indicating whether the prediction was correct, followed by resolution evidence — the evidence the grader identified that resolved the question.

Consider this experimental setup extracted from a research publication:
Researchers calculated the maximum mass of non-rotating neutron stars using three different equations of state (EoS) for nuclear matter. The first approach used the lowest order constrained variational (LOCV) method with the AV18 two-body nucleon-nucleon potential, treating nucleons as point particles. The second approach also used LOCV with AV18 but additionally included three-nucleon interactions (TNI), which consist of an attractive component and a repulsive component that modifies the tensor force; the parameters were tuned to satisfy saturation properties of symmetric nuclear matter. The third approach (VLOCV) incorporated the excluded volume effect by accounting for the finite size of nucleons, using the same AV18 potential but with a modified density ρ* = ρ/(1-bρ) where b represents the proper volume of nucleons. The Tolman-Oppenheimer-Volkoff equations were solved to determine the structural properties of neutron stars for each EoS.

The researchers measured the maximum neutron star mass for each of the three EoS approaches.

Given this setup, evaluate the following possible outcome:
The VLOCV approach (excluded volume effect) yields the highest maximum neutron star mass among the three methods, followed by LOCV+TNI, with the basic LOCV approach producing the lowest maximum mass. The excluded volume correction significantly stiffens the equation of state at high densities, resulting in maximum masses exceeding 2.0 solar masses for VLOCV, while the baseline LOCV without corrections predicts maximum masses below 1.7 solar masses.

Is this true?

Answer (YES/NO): YES